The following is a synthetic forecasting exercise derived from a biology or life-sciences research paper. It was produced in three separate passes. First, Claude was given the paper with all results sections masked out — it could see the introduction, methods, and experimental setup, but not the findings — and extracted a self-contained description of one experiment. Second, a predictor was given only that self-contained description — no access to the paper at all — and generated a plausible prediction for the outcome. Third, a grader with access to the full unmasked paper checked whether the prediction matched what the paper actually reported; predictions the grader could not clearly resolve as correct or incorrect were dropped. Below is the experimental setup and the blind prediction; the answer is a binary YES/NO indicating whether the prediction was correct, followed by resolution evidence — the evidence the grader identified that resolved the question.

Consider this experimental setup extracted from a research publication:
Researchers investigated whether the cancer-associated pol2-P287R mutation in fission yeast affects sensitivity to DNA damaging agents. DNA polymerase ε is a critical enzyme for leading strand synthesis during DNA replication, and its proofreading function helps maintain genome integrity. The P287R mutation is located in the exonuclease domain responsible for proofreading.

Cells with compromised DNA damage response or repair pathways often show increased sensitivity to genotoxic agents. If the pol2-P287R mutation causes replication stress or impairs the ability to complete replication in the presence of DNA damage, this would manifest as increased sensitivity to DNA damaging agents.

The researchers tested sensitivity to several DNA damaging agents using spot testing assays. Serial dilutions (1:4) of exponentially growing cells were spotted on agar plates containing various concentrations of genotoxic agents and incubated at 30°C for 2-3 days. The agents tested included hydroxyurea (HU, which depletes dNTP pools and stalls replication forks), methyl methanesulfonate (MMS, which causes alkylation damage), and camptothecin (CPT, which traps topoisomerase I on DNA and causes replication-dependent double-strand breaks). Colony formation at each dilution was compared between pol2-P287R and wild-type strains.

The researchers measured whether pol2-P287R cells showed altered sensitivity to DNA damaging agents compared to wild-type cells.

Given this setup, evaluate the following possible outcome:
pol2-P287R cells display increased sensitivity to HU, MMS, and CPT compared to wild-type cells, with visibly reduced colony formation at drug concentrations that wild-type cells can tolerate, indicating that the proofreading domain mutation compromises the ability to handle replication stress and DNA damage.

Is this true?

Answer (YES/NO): NO